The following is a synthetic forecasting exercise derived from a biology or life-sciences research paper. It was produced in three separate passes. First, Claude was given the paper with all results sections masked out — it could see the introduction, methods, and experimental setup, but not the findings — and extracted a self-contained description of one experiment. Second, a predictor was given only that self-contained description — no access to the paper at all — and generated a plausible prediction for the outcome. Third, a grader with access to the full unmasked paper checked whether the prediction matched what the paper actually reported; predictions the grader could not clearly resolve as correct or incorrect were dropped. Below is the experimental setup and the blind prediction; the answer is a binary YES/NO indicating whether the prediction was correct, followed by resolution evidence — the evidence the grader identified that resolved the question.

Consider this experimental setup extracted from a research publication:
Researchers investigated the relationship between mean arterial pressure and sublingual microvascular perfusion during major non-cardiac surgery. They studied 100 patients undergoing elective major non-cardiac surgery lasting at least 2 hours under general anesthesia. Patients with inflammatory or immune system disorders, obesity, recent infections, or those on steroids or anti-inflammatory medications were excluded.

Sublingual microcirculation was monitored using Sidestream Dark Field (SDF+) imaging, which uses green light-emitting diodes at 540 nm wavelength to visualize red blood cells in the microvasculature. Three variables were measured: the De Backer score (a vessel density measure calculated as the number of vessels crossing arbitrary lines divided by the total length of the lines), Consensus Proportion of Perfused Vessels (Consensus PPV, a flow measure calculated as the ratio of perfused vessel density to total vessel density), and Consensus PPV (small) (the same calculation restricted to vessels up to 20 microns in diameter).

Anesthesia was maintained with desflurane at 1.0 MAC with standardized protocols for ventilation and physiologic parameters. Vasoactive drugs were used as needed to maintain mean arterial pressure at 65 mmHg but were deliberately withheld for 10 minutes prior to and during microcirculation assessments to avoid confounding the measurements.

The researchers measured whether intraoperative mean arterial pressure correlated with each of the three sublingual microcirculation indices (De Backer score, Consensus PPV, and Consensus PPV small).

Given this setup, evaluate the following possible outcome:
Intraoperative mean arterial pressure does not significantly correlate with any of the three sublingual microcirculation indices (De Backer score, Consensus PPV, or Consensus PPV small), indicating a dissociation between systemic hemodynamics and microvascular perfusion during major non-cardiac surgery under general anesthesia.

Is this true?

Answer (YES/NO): NO